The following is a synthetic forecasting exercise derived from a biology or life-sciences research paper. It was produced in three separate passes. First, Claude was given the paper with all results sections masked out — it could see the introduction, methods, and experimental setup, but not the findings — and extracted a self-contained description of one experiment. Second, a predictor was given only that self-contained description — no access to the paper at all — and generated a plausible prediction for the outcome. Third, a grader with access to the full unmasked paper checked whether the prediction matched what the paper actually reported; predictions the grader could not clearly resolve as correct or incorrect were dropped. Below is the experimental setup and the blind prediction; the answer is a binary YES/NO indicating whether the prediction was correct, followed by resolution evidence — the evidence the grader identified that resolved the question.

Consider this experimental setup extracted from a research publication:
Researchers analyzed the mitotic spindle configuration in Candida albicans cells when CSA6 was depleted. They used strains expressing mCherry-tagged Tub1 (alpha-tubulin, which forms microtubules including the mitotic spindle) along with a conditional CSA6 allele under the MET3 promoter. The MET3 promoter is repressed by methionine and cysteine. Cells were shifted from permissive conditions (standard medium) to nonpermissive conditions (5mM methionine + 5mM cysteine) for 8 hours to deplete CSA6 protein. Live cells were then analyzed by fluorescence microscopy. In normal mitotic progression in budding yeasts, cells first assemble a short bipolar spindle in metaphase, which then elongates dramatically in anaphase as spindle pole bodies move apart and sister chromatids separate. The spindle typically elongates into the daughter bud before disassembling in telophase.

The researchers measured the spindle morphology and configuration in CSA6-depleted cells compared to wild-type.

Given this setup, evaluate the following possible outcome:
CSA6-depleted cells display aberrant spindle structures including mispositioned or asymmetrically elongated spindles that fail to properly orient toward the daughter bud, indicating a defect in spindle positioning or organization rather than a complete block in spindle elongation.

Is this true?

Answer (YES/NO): NO